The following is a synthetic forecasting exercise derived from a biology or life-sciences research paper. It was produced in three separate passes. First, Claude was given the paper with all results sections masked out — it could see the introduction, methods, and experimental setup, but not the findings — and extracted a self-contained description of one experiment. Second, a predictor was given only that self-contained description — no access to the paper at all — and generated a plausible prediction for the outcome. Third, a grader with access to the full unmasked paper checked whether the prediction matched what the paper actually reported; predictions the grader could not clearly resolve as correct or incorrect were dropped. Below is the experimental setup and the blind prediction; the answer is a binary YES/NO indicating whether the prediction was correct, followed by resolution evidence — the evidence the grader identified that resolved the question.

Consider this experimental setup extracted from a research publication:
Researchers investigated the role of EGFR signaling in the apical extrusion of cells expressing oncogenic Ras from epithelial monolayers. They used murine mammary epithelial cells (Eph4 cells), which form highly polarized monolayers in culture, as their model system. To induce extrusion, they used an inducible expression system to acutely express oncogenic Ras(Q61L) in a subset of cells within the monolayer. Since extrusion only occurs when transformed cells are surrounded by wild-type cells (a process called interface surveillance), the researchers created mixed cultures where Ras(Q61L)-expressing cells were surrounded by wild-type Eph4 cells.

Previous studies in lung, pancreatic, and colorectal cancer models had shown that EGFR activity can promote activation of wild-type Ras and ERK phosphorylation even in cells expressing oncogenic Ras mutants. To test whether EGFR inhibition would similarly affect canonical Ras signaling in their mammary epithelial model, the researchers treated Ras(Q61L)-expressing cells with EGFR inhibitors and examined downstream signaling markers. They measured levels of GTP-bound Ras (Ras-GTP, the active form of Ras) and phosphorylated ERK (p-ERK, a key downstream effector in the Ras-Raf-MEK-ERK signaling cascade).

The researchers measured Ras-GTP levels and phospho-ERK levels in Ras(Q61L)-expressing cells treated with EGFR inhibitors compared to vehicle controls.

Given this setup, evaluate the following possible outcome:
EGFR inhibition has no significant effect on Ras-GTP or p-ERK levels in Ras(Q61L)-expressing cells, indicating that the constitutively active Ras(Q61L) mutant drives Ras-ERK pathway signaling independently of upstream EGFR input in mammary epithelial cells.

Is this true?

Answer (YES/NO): YES